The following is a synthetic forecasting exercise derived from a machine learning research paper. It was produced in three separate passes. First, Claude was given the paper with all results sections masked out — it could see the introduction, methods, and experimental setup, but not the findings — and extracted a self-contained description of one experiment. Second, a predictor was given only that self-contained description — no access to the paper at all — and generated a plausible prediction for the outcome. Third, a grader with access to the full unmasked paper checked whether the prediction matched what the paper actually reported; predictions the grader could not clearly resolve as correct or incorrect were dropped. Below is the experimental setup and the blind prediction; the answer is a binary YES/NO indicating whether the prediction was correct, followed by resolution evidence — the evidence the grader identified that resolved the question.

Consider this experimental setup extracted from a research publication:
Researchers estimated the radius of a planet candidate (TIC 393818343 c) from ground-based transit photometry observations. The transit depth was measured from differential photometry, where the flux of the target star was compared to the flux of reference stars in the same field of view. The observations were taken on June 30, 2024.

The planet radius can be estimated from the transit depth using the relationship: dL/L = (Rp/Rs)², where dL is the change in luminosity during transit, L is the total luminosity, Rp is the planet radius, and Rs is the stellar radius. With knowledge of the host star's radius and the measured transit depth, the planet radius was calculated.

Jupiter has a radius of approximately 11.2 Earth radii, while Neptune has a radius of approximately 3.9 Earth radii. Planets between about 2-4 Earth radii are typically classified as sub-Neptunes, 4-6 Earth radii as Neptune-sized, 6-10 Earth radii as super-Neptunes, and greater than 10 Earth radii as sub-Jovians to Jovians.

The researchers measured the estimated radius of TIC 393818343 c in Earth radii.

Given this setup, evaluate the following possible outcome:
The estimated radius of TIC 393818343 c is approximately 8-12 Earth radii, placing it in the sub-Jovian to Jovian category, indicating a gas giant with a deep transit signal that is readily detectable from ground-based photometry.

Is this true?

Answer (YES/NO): NO